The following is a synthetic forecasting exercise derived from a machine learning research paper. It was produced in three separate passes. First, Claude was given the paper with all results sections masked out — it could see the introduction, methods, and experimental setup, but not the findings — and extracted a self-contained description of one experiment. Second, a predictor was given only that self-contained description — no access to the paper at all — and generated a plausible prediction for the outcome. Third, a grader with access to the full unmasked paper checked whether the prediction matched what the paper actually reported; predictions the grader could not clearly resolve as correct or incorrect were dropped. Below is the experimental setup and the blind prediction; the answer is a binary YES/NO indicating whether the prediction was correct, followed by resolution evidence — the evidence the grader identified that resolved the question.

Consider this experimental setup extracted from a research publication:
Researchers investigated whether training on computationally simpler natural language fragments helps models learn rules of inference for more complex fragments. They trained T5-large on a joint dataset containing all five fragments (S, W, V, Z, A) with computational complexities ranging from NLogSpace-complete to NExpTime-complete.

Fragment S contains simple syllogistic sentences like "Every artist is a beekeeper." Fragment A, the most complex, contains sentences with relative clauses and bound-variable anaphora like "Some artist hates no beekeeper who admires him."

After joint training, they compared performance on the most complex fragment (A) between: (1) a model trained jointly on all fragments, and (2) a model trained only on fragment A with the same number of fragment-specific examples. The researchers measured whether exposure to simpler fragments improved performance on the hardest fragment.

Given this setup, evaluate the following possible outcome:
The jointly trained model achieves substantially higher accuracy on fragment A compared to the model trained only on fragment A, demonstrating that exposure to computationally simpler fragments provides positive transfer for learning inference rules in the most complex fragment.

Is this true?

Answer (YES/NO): YES